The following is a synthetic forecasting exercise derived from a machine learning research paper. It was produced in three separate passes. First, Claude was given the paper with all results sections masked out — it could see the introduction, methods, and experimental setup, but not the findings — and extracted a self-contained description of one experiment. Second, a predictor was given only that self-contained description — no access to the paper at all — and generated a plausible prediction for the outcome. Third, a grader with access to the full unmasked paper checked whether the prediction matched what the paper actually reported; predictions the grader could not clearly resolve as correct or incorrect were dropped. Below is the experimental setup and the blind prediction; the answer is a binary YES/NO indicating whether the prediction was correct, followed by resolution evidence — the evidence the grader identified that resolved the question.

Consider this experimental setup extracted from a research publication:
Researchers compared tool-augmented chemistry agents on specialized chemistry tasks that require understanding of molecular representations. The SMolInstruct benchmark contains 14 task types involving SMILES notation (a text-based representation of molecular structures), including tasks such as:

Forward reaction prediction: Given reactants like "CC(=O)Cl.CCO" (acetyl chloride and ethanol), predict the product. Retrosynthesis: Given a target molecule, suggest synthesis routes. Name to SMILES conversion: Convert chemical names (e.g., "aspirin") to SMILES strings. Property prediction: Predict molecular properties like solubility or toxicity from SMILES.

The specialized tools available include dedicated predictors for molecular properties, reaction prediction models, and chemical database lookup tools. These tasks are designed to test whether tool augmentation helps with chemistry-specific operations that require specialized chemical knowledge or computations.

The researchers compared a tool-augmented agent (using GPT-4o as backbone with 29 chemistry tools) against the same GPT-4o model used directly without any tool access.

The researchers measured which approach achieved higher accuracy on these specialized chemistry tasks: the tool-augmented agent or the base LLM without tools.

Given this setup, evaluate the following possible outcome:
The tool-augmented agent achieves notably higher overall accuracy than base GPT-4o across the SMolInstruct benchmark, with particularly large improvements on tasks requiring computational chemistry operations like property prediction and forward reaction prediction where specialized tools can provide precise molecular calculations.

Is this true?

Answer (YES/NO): NO